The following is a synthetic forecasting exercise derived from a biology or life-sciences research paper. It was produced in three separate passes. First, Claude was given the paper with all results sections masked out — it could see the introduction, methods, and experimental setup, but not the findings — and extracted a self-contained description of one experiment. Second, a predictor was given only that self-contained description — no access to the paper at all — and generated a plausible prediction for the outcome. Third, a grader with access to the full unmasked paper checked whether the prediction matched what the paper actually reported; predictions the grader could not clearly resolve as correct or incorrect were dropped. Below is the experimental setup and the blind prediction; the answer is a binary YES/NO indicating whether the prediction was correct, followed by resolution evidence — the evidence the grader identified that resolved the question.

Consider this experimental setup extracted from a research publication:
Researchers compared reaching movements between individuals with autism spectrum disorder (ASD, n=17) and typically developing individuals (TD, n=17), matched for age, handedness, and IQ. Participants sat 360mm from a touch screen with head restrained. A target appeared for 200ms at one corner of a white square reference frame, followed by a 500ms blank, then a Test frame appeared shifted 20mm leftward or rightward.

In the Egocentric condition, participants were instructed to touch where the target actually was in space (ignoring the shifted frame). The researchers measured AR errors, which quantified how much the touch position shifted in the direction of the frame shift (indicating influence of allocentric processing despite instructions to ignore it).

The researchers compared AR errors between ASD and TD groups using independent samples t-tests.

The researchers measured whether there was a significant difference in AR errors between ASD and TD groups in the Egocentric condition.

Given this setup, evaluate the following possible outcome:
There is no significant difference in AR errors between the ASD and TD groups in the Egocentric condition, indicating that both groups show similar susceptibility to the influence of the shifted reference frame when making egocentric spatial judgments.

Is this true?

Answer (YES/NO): YES